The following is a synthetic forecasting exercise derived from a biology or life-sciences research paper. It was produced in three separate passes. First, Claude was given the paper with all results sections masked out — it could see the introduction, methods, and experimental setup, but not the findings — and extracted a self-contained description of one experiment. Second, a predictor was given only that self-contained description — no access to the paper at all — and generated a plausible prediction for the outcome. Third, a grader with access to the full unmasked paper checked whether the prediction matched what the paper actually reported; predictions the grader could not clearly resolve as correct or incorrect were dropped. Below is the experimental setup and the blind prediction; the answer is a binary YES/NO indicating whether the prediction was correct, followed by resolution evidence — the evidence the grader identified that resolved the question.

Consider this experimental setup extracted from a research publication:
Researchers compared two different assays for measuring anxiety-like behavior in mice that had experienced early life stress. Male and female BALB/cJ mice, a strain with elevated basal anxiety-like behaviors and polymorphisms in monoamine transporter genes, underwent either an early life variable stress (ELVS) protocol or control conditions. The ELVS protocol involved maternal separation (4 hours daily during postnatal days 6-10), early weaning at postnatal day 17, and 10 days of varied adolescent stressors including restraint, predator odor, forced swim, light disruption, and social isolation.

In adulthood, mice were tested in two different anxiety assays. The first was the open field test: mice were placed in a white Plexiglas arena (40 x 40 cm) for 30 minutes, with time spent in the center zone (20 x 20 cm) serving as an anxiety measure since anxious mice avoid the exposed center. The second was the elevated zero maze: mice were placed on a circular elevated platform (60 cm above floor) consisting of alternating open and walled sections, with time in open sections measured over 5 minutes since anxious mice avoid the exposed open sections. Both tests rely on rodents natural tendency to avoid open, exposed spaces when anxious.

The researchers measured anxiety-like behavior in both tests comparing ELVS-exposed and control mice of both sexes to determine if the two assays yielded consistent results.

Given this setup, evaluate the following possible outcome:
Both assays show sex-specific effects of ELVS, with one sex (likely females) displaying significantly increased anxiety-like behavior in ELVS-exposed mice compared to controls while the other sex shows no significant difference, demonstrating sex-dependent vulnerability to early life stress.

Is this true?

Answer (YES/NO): YES